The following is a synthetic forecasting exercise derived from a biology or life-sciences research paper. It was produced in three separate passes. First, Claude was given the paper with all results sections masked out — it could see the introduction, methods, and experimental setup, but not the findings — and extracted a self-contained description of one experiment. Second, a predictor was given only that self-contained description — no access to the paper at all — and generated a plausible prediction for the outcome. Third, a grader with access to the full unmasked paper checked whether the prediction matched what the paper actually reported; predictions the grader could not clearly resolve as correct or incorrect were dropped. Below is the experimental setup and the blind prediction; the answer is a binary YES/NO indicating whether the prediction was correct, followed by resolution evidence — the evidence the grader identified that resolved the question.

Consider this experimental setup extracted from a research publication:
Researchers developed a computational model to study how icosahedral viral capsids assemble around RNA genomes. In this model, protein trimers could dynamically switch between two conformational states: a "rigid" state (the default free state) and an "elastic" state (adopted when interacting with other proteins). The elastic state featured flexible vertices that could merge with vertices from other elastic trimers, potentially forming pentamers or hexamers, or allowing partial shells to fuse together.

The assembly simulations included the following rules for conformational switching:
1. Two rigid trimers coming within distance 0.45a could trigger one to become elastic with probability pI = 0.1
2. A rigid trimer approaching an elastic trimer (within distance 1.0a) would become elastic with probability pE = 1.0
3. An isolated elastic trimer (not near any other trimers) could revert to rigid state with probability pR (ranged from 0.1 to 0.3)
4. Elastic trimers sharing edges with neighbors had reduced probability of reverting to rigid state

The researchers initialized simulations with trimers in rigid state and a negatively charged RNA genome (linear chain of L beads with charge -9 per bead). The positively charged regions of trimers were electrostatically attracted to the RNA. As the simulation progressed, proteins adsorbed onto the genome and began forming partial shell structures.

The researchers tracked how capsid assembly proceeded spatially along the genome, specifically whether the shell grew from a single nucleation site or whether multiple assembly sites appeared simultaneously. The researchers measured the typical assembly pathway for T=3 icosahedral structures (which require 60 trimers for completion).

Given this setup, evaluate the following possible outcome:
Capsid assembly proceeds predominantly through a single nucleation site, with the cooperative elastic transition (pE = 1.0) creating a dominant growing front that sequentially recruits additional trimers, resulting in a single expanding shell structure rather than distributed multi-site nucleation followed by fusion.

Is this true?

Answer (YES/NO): NO